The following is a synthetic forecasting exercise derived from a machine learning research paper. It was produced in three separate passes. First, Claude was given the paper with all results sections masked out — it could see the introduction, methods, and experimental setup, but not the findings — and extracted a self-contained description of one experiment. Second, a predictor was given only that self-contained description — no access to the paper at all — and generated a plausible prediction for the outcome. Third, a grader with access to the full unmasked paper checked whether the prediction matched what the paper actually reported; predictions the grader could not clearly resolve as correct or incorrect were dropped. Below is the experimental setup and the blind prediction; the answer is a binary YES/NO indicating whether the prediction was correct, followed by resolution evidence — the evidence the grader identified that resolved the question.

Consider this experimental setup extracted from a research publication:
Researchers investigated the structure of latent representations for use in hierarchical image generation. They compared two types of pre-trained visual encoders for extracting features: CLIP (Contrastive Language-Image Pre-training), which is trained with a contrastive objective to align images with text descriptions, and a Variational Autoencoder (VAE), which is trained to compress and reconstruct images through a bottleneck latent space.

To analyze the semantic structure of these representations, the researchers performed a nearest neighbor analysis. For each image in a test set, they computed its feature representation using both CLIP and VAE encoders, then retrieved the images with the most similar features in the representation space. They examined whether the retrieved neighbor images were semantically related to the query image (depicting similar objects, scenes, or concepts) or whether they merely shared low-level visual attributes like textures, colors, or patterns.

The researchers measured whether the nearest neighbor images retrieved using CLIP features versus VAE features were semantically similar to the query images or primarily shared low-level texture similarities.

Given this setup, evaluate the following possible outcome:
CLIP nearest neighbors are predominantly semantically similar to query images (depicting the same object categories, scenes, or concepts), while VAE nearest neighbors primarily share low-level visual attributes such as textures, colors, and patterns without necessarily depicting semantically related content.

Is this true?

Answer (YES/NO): YES